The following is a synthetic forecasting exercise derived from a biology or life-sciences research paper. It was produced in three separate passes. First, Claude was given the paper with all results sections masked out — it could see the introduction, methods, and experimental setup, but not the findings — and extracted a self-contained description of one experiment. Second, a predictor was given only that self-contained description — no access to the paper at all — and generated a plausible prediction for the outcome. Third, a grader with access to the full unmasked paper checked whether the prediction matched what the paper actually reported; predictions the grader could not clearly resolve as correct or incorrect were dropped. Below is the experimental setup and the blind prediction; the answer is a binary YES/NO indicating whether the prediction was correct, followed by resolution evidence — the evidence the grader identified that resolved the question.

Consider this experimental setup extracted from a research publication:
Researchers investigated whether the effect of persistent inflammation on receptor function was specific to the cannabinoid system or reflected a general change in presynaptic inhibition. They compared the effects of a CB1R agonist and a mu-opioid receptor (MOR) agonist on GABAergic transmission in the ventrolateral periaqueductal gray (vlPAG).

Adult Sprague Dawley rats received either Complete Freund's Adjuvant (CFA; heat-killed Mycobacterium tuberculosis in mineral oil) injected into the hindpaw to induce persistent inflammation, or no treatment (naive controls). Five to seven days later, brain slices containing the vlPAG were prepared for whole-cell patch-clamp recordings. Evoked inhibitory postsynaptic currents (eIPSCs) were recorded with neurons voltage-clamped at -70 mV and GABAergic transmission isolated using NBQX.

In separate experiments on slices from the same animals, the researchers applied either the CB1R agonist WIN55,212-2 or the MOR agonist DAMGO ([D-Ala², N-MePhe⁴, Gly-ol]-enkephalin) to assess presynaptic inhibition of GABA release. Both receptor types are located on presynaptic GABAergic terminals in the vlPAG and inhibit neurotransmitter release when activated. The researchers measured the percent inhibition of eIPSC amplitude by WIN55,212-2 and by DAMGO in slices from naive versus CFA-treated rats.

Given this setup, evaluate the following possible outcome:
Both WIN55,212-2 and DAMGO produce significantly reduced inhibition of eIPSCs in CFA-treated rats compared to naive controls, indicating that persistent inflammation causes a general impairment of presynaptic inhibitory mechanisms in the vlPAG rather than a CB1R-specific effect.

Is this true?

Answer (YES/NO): NO